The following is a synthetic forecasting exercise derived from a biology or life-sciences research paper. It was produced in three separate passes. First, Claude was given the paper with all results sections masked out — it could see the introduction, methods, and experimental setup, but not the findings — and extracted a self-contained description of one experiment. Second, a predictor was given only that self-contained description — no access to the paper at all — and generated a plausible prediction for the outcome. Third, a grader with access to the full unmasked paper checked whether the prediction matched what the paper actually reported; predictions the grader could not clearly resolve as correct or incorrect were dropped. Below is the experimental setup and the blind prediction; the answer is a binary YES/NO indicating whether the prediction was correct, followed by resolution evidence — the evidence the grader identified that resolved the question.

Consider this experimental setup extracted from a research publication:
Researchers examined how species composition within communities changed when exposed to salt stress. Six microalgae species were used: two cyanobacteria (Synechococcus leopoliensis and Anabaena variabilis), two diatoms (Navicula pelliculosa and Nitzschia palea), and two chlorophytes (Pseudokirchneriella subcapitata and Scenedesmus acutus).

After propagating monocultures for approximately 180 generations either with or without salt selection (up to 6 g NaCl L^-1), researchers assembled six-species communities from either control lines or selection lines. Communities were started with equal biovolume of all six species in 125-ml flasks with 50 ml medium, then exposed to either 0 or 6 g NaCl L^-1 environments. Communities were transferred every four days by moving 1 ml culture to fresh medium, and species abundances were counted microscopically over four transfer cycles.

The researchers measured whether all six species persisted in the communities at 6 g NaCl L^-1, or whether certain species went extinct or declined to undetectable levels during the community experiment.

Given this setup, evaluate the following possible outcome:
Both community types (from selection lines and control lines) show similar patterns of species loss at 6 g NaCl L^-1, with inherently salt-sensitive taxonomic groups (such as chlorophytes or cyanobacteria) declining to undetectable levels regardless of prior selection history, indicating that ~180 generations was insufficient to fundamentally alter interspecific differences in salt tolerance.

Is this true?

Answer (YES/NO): NO